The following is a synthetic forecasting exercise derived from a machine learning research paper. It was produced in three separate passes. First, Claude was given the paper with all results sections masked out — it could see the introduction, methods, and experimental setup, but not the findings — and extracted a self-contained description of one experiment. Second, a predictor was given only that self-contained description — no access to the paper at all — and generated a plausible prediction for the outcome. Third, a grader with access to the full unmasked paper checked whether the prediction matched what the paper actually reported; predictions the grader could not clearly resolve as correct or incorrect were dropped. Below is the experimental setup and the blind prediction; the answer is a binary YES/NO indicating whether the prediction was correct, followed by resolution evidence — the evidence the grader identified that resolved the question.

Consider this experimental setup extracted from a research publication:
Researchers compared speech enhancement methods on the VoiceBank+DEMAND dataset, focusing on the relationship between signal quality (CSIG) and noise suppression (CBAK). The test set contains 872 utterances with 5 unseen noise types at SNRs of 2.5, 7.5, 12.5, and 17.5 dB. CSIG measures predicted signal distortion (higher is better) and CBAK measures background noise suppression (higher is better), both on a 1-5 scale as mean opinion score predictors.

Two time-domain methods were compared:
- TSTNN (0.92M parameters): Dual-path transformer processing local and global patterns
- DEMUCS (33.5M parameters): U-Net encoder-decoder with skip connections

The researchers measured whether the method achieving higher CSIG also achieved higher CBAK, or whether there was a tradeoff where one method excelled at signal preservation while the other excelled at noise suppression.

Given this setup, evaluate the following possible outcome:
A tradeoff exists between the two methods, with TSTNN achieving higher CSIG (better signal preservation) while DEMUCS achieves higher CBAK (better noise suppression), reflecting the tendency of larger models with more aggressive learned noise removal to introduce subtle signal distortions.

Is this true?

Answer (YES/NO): NO